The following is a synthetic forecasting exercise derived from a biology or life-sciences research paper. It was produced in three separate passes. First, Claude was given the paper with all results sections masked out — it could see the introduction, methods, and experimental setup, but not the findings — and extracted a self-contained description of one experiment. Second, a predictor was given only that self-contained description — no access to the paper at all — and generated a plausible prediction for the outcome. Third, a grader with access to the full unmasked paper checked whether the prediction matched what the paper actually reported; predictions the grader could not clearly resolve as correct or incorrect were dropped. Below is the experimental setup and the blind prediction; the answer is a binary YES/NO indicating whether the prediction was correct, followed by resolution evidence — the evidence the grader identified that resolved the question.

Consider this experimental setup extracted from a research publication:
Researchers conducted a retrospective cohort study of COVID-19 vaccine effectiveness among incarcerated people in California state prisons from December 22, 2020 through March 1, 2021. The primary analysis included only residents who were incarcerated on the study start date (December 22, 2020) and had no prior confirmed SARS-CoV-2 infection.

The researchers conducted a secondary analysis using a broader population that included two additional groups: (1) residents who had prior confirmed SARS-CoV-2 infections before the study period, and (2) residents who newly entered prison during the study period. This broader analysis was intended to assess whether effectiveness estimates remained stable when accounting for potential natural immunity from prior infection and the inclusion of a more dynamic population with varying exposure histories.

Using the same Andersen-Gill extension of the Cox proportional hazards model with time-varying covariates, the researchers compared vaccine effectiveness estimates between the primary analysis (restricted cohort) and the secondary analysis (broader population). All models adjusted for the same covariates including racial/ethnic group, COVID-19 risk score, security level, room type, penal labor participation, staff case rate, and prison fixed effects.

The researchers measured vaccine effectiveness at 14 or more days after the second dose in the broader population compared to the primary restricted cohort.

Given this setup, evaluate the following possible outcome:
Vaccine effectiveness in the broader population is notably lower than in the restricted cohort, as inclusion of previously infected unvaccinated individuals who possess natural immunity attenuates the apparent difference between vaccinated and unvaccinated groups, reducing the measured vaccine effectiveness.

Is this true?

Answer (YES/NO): NO